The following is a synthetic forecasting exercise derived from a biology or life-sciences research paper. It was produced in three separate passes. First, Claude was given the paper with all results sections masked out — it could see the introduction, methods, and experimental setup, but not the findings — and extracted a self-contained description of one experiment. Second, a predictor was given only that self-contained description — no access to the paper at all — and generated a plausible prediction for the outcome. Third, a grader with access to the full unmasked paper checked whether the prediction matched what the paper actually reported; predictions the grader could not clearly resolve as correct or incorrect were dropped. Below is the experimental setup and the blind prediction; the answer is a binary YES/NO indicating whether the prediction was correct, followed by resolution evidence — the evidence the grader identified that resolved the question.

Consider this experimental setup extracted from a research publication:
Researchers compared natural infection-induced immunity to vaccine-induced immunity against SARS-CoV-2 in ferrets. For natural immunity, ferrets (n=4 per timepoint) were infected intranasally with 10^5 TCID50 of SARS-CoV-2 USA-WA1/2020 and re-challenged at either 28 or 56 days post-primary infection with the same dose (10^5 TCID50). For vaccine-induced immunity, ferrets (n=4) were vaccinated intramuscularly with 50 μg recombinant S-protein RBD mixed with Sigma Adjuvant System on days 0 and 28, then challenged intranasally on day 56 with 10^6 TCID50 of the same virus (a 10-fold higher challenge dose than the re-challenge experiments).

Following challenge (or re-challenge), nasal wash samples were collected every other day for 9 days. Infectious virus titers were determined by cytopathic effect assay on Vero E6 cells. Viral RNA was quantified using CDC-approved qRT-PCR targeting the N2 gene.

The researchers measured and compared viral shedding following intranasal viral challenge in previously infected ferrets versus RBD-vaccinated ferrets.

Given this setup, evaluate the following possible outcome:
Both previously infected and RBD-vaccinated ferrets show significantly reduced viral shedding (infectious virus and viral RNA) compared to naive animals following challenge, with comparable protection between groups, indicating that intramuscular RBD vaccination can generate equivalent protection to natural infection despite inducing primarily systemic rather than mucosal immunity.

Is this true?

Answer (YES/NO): NO